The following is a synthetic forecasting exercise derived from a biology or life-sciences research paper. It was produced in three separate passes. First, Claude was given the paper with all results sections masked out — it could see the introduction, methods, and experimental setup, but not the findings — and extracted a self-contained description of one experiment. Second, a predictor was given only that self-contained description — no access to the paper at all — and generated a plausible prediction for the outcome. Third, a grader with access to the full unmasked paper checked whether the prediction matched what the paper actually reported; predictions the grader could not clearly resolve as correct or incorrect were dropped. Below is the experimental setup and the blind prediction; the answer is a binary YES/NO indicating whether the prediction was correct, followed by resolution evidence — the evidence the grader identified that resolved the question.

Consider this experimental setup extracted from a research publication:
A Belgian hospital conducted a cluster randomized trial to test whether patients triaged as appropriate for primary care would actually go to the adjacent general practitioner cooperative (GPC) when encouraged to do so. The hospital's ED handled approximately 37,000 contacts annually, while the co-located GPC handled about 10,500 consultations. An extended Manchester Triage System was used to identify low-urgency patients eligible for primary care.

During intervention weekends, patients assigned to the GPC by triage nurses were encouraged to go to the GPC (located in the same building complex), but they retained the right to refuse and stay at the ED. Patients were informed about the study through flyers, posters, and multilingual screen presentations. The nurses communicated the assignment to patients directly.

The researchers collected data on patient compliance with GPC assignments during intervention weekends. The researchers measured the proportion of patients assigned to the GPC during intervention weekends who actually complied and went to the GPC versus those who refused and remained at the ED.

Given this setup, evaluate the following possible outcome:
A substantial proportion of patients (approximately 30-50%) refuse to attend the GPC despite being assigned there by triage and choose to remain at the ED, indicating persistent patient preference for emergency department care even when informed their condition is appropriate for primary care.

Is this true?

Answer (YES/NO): NO